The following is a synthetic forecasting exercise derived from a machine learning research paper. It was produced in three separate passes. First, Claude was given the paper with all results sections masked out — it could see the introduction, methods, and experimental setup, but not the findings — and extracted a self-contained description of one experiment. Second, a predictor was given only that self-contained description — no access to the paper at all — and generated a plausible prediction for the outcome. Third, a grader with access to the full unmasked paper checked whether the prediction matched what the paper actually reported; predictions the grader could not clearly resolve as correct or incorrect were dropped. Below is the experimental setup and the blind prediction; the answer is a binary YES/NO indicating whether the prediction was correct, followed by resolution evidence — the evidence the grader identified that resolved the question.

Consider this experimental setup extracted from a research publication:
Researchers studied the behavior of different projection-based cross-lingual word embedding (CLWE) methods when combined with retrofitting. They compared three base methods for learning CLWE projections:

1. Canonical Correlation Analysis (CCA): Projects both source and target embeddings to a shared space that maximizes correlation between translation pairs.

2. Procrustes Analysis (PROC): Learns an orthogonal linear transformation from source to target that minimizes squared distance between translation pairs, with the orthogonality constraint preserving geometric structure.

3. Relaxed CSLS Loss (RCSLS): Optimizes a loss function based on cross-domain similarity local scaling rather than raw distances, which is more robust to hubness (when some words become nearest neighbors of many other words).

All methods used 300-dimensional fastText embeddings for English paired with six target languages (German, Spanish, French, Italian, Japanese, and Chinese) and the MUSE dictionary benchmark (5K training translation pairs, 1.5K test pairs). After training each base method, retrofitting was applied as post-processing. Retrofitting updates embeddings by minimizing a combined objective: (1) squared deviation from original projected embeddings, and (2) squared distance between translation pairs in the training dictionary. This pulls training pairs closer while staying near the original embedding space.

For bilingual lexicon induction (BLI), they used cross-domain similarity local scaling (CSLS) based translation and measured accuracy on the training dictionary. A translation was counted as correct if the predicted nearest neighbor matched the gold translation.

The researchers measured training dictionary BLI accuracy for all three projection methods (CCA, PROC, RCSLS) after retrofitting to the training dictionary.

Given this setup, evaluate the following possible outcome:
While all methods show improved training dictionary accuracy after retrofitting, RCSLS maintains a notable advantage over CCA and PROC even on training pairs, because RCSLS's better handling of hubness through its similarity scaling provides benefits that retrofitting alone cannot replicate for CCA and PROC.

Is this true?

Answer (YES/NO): NO